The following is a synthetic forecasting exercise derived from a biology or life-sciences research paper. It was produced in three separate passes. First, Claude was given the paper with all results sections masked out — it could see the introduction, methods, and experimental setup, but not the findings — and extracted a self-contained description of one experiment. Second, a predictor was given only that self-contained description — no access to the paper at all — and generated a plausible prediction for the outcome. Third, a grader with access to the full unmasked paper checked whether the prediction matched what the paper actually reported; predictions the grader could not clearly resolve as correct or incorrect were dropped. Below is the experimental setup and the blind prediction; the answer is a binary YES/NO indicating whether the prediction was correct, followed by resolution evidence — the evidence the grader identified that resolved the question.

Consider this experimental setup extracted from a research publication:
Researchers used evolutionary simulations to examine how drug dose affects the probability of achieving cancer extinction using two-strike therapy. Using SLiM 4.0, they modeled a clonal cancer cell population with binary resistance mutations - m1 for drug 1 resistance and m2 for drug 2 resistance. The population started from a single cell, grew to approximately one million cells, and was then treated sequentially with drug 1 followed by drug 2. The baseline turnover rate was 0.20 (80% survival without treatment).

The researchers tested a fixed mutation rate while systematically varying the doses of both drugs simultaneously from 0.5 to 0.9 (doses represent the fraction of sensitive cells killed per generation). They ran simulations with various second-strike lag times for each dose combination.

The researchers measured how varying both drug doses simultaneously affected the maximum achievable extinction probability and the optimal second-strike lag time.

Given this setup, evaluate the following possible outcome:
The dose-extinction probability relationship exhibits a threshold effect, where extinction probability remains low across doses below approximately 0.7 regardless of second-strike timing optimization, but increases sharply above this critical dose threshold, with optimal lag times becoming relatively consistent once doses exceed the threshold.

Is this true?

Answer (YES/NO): NO